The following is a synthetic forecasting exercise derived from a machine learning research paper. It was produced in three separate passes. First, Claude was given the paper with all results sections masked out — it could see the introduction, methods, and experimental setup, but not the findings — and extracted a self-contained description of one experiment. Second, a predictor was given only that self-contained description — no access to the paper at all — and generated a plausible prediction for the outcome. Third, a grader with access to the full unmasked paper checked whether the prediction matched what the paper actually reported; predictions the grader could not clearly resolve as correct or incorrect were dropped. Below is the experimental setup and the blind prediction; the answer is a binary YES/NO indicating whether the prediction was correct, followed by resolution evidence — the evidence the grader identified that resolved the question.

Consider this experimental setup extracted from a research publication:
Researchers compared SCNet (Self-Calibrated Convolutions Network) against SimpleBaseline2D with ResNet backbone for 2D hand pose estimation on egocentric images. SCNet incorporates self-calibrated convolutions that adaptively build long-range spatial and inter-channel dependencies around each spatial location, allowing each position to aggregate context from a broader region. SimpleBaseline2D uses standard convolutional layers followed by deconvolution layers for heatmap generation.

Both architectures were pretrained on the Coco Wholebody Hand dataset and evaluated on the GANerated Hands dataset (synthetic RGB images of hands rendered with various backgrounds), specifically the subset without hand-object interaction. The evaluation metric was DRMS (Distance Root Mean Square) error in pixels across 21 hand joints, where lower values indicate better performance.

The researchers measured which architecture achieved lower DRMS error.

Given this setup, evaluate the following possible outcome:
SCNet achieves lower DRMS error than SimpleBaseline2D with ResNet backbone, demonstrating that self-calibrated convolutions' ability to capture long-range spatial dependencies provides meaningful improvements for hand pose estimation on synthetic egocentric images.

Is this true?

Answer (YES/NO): NO